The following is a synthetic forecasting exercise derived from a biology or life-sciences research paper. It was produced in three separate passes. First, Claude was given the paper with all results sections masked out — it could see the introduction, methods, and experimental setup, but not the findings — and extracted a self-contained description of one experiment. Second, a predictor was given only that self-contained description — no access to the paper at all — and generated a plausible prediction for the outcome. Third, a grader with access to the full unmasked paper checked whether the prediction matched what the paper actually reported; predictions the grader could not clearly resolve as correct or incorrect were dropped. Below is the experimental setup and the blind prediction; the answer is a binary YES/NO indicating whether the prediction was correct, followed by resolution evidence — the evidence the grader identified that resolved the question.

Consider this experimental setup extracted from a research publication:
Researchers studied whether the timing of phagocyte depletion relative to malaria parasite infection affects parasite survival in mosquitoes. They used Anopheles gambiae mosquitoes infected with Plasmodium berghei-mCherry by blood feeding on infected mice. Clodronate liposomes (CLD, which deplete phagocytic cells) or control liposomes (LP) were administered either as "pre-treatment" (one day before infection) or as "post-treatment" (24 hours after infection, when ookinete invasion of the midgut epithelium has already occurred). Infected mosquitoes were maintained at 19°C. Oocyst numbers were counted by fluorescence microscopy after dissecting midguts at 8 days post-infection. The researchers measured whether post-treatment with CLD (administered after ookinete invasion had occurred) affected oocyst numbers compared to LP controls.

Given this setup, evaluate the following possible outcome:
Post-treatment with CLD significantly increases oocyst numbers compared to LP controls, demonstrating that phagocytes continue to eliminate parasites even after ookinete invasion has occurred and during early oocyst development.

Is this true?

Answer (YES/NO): NO